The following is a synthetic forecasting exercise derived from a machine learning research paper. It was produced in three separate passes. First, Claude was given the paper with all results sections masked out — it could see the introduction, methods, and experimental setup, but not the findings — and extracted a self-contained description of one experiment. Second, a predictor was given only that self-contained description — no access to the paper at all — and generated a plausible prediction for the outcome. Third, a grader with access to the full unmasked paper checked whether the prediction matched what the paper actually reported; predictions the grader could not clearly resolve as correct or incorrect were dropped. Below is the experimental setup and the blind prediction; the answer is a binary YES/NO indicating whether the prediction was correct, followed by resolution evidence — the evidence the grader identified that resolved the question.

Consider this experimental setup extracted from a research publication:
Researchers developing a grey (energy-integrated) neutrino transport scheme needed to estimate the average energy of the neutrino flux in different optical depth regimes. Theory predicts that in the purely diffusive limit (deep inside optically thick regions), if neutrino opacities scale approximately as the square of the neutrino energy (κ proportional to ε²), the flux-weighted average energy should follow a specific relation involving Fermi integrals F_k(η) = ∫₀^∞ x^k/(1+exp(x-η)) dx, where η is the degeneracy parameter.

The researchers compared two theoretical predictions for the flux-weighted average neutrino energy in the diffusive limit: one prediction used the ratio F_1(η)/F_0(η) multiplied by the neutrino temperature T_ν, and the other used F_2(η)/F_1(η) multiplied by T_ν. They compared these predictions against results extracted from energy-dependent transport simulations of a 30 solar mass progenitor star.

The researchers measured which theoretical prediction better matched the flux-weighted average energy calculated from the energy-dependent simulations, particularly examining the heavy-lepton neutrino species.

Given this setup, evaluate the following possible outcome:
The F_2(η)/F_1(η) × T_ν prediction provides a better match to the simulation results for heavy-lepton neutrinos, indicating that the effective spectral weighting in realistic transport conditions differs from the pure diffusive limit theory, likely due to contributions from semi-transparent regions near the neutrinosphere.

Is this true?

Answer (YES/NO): YES